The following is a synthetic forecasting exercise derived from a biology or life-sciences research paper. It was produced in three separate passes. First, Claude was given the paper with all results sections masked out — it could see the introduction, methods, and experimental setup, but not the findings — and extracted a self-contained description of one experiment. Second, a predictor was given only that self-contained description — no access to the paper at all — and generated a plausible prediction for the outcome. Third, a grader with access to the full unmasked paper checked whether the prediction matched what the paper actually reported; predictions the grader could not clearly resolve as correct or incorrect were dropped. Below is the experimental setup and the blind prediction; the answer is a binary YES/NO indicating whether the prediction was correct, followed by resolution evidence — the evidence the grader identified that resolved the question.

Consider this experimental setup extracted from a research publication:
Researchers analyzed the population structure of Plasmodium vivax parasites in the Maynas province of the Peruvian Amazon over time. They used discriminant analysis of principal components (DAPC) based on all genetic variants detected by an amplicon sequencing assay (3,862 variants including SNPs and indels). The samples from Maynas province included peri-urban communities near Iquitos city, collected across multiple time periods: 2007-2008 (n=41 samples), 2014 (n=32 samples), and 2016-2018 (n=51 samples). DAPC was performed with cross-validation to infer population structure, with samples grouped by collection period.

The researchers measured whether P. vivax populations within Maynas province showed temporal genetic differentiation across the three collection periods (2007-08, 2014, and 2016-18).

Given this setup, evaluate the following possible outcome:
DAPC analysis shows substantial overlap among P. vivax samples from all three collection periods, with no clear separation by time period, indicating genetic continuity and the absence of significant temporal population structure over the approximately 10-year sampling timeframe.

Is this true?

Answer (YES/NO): NO